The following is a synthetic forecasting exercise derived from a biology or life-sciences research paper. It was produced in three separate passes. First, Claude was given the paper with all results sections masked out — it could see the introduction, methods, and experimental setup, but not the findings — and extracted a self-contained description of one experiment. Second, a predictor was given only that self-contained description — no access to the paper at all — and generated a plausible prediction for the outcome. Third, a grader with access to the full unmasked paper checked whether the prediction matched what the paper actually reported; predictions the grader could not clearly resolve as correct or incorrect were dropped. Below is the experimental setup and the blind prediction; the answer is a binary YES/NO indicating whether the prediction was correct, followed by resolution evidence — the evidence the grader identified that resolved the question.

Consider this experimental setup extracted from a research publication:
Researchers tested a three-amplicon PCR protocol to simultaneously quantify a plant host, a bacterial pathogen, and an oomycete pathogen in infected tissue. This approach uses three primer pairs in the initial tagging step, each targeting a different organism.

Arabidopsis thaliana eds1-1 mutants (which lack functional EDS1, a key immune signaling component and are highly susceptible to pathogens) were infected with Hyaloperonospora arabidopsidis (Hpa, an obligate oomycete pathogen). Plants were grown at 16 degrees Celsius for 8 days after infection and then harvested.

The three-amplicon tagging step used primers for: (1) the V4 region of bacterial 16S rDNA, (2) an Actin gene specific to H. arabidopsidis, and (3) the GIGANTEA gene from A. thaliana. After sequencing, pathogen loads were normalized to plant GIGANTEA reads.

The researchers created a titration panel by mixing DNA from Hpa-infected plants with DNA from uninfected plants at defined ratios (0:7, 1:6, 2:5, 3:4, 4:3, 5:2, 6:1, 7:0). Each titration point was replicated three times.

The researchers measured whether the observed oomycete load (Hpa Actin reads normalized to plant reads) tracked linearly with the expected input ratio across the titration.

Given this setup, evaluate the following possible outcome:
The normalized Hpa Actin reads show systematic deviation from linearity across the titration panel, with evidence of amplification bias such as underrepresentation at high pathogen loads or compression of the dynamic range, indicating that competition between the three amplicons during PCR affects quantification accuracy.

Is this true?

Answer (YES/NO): NO